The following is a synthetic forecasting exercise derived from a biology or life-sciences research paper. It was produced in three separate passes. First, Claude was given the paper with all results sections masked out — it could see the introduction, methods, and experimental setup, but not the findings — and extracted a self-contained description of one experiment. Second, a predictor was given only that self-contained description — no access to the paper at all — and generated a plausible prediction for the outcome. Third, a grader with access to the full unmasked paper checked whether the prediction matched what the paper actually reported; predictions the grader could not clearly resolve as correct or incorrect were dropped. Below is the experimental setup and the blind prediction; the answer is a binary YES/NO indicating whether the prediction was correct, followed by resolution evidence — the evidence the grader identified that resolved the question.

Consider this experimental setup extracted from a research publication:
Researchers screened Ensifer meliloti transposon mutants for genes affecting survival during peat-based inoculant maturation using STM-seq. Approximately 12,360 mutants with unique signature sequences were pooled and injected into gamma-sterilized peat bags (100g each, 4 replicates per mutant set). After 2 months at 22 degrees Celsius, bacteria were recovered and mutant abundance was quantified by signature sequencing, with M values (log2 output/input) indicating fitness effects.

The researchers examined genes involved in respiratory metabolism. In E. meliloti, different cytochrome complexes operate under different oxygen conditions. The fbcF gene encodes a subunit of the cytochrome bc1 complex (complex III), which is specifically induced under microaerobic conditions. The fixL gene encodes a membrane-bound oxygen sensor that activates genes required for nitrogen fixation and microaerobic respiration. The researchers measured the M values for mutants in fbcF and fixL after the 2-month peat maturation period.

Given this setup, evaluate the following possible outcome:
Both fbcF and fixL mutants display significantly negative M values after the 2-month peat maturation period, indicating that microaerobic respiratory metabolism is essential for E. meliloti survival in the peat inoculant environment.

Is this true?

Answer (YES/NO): YES